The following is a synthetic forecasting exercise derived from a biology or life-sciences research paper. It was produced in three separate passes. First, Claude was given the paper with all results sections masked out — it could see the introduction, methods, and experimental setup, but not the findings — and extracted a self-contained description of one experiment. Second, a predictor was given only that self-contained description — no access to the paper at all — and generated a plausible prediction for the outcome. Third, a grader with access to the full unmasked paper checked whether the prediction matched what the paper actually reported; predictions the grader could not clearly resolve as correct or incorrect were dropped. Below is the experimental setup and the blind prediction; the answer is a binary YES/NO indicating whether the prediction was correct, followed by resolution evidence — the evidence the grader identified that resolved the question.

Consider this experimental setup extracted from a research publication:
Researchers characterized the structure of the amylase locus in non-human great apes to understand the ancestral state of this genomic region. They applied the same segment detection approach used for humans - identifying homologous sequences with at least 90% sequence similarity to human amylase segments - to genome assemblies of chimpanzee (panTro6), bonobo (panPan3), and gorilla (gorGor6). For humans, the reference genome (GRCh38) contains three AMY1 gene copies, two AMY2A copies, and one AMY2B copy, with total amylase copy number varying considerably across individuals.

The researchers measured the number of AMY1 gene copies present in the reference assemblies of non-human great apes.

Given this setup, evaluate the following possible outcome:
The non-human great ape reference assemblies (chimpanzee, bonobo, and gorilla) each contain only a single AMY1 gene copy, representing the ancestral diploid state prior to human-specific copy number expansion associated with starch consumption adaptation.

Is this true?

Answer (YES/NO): NO